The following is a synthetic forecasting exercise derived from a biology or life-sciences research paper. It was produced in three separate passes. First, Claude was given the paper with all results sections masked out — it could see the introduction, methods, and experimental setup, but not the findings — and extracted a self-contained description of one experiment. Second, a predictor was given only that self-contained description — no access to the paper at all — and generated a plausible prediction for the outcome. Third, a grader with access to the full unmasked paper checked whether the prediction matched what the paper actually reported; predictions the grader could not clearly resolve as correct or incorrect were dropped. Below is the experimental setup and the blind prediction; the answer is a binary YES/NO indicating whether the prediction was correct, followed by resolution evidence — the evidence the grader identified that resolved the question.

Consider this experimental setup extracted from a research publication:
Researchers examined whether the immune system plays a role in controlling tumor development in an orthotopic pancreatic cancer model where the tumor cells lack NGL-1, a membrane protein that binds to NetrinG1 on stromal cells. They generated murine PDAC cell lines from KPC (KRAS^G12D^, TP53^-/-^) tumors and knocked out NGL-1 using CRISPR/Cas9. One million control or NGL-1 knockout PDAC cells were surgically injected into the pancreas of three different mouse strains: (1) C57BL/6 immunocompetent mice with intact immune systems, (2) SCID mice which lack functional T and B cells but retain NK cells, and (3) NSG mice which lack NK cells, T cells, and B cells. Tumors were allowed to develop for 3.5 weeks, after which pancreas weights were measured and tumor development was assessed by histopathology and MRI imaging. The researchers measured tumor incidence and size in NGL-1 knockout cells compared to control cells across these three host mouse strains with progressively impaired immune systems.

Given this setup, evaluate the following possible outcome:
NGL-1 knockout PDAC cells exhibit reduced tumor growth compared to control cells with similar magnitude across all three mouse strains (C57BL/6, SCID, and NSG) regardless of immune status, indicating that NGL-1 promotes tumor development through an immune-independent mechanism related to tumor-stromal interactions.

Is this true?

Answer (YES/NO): YES